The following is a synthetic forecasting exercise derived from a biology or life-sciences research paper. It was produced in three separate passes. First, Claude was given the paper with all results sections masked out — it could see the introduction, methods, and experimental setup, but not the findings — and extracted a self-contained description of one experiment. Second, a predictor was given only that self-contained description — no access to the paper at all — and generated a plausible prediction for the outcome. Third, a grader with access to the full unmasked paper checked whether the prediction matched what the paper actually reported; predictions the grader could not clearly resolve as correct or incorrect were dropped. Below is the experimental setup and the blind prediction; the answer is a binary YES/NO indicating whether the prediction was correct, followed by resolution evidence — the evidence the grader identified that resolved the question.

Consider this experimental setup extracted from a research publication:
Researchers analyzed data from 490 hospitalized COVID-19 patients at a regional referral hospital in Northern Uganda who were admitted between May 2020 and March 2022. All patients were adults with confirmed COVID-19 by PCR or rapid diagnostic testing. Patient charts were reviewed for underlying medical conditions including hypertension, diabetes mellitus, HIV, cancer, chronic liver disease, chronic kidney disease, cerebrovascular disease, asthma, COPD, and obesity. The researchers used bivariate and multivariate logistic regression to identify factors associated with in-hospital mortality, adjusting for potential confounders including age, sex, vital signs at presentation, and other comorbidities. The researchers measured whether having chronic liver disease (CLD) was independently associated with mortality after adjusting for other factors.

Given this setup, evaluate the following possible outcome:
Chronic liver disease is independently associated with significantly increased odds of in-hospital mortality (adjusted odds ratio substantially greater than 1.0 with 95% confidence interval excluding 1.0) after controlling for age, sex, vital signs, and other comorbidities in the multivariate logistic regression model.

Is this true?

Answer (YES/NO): YES